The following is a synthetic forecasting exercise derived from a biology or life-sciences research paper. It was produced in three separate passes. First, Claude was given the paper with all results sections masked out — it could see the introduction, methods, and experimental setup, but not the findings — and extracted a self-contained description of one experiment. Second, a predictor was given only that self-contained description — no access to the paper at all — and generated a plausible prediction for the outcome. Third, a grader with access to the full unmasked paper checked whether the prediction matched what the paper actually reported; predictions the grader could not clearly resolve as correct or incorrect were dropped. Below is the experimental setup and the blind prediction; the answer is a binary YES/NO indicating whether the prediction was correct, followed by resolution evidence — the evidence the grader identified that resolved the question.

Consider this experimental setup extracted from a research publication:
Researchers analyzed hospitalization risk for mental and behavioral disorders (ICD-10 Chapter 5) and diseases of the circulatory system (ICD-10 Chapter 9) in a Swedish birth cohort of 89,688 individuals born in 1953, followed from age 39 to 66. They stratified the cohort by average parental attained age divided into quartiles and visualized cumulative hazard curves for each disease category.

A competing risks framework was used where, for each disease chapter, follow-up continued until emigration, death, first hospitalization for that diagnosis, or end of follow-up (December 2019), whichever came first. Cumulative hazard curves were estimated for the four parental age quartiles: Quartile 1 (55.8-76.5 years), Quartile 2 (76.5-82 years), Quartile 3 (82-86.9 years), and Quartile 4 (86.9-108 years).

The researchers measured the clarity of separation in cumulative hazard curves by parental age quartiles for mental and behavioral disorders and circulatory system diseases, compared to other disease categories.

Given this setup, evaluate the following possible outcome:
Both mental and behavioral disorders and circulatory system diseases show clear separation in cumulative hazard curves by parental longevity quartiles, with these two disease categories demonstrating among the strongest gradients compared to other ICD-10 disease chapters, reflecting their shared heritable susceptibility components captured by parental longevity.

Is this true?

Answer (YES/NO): YES